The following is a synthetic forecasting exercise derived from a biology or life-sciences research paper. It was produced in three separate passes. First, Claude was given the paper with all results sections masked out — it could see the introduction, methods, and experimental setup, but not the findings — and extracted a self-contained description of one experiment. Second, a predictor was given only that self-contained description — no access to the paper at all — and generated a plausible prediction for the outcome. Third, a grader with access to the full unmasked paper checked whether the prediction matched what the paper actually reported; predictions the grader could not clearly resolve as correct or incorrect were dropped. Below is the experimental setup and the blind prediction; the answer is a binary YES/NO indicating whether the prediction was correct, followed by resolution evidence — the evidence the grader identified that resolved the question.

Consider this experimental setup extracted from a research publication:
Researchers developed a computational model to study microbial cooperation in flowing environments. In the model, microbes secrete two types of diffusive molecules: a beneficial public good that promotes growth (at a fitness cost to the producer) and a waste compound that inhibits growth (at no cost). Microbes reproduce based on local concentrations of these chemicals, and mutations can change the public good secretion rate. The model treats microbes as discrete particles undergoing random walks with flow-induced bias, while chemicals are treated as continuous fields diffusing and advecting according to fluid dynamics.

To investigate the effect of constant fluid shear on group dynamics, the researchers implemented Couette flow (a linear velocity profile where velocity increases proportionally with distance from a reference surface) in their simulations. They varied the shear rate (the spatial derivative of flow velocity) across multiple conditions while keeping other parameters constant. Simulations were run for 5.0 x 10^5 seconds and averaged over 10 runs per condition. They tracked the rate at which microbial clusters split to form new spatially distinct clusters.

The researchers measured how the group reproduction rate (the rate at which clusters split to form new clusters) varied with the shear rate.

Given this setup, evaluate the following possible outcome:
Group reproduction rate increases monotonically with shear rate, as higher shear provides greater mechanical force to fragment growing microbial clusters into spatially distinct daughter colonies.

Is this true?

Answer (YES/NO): YES